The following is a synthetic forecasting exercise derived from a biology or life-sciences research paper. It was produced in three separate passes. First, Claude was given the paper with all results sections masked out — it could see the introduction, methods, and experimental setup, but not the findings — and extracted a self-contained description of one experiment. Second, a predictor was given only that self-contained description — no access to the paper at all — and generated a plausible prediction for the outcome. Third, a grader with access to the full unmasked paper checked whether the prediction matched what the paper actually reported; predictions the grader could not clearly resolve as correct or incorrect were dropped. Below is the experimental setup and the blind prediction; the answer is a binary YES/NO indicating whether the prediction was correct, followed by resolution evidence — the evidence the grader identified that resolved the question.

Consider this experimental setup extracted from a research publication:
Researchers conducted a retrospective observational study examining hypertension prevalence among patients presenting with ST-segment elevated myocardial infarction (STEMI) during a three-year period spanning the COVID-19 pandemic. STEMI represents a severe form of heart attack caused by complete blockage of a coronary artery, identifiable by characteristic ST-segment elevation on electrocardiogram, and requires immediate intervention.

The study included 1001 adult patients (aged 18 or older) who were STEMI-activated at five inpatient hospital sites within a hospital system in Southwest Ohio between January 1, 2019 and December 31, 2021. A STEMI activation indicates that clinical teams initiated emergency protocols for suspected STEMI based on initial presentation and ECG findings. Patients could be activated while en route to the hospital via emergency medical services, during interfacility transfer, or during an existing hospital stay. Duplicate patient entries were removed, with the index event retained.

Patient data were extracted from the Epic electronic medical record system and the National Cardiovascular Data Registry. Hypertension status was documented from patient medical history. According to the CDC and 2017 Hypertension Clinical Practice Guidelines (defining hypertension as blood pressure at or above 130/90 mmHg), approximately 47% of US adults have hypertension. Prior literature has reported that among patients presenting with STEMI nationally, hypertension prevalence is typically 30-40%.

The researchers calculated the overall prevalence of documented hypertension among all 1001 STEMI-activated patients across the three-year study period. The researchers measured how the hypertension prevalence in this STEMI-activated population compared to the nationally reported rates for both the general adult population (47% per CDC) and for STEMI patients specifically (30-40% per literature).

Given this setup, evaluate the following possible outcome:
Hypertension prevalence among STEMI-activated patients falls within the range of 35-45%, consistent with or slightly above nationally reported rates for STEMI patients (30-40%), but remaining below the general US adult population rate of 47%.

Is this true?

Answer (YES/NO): NO